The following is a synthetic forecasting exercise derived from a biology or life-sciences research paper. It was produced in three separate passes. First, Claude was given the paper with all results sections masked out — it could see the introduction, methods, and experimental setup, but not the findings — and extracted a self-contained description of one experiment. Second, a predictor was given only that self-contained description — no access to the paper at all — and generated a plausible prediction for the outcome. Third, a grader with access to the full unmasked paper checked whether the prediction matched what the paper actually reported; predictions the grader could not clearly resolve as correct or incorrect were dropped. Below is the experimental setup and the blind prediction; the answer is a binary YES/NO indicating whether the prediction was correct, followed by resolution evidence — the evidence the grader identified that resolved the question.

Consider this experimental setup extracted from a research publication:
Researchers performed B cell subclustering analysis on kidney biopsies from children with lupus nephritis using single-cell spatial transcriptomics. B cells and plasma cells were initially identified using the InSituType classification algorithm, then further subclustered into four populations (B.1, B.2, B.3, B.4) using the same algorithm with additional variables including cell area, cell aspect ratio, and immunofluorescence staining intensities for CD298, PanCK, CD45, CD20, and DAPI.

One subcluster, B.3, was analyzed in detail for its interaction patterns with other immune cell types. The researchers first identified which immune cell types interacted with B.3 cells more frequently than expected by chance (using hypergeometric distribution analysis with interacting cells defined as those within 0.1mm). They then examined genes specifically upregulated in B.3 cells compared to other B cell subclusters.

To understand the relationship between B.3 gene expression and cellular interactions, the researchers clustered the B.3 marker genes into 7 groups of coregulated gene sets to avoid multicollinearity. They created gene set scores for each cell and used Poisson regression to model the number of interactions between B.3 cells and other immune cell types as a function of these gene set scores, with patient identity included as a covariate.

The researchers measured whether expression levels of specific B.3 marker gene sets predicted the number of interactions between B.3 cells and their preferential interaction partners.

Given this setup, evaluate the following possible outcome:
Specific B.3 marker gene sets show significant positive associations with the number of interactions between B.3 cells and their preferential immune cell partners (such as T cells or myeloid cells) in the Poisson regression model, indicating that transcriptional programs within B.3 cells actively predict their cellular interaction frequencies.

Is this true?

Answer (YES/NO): YES